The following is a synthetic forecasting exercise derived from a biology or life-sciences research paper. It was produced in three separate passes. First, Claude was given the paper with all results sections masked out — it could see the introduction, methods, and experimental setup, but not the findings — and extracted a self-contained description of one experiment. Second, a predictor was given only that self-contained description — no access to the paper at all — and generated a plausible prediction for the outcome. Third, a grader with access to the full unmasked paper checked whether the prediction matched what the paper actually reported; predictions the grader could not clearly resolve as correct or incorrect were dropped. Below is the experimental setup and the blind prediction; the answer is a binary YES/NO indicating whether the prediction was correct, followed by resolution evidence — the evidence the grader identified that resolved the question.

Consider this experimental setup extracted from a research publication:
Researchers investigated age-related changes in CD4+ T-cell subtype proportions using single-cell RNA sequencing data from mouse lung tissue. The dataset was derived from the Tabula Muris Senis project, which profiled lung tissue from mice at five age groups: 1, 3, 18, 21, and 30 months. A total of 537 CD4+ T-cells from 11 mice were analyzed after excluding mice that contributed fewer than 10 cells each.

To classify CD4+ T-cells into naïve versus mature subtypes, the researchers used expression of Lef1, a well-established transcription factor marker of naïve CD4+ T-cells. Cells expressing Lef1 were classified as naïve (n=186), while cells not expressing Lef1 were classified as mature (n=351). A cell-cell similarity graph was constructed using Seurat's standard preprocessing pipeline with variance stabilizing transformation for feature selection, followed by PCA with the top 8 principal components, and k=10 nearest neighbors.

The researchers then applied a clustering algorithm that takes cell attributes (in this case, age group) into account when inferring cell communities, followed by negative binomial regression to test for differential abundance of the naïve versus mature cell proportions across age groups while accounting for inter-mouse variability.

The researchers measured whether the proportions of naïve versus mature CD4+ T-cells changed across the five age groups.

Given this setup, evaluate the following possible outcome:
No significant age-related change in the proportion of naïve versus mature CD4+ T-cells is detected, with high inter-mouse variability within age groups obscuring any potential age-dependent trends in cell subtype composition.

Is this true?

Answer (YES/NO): NO